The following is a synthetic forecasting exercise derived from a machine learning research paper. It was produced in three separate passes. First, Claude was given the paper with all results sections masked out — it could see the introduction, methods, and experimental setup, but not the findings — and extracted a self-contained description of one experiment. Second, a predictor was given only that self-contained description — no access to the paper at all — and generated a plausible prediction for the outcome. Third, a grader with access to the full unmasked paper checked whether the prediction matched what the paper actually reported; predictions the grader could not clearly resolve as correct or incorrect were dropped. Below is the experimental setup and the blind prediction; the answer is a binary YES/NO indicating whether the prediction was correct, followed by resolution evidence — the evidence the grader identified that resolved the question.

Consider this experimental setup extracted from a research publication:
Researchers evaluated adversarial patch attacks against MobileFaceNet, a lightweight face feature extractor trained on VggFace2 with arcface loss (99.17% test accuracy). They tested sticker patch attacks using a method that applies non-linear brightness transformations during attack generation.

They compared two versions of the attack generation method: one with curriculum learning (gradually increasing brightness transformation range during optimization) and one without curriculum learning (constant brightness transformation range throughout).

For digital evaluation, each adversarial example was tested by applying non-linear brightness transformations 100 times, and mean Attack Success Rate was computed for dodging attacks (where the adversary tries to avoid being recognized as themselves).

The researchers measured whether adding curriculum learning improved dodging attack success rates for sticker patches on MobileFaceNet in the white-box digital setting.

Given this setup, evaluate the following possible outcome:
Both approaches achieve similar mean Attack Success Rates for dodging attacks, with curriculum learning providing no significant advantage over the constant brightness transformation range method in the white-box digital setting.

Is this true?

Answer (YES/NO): YES